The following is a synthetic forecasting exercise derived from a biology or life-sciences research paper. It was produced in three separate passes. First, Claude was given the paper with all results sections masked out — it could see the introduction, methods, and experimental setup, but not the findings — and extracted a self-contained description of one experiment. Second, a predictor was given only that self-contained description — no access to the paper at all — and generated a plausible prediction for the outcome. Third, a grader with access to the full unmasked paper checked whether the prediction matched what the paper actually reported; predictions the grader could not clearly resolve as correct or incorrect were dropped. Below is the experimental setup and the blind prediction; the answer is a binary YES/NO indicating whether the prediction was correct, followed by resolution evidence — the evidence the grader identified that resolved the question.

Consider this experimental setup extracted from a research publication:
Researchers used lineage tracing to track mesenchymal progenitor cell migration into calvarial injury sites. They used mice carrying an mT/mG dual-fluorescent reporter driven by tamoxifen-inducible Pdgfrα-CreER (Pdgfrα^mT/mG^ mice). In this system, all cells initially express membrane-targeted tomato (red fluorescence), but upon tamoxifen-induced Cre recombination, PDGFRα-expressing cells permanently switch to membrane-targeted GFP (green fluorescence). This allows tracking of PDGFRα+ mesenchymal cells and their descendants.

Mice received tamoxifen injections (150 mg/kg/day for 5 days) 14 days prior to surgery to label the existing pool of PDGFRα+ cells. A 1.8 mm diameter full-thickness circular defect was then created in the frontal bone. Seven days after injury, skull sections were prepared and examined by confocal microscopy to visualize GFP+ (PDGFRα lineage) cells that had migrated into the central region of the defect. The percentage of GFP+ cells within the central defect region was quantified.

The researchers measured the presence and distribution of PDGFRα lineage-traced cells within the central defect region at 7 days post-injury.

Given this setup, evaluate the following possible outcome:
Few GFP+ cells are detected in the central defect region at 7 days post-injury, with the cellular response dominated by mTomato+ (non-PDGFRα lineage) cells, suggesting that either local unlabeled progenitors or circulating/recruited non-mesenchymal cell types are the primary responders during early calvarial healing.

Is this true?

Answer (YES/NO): NO